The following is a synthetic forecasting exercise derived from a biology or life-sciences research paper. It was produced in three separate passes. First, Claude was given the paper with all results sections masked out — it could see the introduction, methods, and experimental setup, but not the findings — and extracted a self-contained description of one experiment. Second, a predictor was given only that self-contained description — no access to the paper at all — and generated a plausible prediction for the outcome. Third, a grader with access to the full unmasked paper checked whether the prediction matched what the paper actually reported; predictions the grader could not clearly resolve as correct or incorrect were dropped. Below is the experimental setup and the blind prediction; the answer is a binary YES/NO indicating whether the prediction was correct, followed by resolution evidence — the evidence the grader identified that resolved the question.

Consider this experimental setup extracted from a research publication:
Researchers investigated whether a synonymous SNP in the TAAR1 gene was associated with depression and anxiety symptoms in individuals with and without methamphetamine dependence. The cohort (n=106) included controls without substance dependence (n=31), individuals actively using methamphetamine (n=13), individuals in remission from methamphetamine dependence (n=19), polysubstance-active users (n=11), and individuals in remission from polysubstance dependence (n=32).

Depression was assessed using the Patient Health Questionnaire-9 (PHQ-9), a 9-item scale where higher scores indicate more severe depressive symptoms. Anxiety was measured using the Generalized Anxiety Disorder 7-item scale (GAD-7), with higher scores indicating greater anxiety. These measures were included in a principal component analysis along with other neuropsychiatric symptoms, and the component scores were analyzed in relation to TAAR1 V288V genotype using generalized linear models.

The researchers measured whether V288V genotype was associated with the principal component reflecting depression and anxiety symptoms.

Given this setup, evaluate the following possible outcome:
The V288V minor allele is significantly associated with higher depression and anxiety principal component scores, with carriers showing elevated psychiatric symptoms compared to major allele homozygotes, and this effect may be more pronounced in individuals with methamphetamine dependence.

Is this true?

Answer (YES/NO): NO